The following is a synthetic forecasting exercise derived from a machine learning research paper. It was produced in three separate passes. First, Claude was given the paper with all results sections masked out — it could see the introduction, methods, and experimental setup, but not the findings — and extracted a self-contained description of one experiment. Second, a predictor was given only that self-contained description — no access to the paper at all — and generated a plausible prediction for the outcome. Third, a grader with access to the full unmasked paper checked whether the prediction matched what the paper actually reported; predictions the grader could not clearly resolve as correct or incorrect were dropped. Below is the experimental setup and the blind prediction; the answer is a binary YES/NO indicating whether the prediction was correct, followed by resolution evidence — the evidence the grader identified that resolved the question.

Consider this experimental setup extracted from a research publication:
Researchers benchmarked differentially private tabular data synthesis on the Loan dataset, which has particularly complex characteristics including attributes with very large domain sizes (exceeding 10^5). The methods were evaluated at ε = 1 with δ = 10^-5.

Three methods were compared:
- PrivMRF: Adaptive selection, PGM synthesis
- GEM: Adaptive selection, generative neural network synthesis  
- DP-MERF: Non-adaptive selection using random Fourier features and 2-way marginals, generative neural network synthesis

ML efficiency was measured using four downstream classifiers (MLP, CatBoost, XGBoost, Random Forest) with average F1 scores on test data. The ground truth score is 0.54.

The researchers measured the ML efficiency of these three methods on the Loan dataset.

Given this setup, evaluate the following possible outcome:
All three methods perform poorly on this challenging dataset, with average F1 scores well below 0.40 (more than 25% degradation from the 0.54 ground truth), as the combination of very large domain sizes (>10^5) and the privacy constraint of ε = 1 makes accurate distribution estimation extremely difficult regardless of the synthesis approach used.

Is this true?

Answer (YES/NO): NO